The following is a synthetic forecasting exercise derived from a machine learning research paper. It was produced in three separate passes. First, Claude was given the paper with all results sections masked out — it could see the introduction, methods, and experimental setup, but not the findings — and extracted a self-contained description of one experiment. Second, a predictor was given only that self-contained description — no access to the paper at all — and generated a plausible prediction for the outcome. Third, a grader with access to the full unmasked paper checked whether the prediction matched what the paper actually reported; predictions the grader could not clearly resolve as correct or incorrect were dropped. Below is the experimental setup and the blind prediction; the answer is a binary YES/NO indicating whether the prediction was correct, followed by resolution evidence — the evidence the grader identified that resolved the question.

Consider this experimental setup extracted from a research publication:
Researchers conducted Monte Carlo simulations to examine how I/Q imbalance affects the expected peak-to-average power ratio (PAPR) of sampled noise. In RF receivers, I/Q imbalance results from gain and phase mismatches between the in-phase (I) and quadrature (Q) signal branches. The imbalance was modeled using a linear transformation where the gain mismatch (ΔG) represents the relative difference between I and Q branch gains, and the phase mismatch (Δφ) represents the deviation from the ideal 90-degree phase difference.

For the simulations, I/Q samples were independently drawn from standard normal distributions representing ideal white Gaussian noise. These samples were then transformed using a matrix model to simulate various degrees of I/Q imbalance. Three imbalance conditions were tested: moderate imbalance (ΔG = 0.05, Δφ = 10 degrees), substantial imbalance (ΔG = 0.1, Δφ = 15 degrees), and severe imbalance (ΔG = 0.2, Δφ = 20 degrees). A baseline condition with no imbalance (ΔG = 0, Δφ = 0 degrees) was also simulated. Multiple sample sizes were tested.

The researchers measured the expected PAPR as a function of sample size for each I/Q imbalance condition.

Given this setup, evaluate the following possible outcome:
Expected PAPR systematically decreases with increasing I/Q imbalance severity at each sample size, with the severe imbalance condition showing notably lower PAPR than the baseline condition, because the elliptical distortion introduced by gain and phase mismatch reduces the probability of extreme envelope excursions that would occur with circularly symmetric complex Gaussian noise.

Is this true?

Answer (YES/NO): NO